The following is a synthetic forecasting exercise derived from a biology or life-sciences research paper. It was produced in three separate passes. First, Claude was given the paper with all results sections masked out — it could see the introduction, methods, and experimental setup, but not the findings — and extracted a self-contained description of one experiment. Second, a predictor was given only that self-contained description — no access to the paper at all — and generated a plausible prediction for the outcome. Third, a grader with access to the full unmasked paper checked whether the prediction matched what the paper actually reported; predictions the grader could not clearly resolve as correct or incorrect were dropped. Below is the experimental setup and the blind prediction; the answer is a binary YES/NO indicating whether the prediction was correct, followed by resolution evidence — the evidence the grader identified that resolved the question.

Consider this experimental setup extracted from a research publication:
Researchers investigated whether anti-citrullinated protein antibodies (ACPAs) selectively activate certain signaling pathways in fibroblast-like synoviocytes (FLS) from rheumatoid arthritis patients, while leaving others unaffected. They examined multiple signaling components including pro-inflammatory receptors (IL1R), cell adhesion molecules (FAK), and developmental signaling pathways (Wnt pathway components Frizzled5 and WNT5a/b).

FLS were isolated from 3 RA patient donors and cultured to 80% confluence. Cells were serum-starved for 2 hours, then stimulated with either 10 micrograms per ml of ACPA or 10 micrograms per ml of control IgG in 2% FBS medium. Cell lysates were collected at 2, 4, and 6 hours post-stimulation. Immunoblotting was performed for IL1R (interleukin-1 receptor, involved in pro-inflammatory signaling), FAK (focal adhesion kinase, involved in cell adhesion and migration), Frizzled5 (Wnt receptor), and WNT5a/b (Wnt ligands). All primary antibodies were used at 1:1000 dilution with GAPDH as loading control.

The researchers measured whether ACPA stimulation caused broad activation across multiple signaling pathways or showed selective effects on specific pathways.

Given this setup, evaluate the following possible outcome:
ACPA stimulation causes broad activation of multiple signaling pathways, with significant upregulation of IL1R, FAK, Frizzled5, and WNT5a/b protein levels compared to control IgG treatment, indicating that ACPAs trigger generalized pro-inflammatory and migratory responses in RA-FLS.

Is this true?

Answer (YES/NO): NO